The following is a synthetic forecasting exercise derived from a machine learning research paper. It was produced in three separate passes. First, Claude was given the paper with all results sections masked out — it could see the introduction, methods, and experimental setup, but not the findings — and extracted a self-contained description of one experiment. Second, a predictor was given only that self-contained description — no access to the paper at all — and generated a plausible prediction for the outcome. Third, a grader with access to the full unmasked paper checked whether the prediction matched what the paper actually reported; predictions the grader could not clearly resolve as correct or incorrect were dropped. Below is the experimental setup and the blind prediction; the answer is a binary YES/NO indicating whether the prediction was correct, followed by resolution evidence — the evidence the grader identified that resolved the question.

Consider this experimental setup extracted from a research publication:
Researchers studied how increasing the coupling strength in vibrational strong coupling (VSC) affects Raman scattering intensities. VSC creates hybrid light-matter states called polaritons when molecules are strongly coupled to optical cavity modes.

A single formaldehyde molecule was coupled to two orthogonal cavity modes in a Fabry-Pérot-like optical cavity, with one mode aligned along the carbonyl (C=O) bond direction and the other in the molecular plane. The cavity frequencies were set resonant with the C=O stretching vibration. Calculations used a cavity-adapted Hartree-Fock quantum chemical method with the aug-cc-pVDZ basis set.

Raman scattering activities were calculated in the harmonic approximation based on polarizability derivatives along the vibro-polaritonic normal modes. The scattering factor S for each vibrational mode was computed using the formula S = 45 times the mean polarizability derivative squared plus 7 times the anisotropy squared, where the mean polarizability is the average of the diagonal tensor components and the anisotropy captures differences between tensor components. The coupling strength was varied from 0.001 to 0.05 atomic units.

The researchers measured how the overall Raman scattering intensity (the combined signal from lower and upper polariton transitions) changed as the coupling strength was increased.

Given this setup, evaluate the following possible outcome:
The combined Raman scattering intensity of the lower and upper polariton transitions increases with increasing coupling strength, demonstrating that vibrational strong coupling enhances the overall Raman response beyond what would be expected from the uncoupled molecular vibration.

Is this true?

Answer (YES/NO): NO